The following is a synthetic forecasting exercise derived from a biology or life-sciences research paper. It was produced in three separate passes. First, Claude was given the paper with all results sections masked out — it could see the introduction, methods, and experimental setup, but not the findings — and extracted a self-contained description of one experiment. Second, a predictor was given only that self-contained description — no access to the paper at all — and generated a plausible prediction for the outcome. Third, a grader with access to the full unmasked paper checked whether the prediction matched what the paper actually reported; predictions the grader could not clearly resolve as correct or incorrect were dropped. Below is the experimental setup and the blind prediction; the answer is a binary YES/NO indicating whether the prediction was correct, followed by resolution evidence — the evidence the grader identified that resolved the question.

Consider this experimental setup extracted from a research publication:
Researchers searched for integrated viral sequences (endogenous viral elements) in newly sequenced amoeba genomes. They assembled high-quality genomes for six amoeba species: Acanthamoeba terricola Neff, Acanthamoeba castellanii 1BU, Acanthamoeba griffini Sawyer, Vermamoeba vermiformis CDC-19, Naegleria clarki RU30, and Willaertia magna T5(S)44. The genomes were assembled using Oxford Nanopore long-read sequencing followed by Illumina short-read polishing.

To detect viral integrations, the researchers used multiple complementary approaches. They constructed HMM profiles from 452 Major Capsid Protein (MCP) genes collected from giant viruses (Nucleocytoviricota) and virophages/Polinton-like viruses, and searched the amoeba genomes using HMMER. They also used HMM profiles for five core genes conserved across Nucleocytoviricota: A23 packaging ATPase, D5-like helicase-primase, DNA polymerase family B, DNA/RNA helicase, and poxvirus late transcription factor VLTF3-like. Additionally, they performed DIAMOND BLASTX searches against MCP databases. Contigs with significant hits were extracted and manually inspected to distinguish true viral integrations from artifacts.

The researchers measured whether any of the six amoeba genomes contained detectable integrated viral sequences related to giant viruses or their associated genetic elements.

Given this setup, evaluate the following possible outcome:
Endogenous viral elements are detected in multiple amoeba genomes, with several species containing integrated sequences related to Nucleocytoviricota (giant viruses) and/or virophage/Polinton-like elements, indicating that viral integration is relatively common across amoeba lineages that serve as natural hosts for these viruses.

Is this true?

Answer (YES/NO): NO